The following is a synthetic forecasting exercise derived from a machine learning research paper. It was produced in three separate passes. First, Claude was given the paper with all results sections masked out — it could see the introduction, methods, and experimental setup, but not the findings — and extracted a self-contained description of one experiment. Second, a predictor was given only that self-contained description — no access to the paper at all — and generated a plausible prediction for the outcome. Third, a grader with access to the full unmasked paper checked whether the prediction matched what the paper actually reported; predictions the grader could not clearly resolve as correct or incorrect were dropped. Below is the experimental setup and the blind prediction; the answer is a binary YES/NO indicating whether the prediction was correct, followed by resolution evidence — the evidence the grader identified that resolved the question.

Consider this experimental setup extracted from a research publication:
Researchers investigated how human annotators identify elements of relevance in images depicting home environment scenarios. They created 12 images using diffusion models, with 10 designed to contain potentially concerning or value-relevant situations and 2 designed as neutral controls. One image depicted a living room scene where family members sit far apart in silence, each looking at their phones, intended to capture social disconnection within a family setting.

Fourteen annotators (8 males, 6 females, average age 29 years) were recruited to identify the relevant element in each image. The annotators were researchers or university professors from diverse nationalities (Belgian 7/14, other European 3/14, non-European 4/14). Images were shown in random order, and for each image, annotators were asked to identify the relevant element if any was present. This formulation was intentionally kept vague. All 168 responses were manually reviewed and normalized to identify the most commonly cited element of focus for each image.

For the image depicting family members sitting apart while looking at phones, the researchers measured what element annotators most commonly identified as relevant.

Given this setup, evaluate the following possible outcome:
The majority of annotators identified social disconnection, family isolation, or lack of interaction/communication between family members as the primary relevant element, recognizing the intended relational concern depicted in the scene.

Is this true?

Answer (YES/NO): NO